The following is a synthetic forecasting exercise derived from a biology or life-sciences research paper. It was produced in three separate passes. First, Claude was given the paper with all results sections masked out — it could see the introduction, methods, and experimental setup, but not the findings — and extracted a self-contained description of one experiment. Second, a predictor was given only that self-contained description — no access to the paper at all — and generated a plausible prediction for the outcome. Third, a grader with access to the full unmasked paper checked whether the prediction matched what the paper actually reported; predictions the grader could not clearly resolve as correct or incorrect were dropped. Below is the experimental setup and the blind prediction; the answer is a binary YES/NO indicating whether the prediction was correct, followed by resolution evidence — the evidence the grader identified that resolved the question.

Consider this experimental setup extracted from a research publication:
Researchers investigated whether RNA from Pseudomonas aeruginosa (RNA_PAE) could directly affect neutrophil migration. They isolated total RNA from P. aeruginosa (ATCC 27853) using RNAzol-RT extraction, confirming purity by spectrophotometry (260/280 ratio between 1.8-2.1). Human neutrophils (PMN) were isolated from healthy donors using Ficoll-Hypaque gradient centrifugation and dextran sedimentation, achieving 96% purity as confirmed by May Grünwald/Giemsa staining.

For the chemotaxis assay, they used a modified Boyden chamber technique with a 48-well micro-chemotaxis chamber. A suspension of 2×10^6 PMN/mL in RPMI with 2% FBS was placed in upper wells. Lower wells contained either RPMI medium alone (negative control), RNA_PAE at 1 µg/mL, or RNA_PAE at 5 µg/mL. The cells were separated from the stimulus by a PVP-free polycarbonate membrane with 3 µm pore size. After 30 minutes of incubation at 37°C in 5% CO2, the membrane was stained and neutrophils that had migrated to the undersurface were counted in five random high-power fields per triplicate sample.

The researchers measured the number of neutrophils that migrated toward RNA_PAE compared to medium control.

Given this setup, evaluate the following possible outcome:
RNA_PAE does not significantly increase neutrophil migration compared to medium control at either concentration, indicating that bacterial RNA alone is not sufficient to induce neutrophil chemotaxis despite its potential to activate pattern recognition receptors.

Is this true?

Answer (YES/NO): YES